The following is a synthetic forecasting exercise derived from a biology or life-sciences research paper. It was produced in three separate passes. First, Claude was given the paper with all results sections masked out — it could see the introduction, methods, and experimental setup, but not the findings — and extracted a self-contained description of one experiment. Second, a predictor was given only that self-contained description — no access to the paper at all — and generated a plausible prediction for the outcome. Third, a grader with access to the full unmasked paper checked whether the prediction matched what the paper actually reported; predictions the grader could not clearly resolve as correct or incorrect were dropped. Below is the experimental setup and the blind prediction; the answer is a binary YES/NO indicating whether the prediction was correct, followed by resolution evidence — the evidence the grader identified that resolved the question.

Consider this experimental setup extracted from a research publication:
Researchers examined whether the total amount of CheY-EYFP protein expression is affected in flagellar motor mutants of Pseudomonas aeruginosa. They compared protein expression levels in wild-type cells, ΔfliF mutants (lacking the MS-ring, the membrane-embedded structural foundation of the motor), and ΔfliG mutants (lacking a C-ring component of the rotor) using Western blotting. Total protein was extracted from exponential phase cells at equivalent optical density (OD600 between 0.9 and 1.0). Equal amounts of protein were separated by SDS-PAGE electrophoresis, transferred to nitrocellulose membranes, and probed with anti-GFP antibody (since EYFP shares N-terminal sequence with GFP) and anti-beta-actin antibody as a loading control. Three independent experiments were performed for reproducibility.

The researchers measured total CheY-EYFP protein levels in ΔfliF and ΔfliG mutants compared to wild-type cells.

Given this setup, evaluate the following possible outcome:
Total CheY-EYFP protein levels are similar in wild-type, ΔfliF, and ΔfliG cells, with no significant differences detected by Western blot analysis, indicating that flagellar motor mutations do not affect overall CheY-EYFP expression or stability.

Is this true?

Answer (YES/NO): YES